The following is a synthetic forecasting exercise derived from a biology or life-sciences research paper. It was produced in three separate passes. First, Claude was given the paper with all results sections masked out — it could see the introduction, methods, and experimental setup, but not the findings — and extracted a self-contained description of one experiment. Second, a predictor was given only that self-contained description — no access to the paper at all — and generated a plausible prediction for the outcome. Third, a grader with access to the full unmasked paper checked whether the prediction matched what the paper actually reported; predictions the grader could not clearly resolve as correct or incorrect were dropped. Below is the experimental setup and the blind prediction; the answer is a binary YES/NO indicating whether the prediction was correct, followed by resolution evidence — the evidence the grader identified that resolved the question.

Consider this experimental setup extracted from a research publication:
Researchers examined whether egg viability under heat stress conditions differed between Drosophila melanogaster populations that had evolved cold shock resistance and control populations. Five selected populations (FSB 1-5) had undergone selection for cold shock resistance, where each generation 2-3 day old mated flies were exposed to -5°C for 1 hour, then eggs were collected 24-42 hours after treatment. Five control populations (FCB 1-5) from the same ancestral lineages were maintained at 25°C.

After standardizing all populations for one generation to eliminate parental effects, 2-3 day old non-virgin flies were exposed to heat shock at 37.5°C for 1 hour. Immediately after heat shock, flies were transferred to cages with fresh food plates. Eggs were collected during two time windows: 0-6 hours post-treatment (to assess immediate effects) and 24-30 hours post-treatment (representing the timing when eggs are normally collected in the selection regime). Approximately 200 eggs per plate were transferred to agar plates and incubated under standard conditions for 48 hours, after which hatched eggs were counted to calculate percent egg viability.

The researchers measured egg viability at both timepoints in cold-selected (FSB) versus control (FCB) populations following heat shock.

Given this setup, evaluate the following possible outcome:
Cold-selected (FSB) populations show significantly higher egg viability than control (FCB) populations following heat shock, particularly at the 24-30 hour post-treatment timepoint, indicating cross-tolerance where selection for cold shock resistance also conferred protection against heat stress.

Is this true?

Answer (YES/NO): YES